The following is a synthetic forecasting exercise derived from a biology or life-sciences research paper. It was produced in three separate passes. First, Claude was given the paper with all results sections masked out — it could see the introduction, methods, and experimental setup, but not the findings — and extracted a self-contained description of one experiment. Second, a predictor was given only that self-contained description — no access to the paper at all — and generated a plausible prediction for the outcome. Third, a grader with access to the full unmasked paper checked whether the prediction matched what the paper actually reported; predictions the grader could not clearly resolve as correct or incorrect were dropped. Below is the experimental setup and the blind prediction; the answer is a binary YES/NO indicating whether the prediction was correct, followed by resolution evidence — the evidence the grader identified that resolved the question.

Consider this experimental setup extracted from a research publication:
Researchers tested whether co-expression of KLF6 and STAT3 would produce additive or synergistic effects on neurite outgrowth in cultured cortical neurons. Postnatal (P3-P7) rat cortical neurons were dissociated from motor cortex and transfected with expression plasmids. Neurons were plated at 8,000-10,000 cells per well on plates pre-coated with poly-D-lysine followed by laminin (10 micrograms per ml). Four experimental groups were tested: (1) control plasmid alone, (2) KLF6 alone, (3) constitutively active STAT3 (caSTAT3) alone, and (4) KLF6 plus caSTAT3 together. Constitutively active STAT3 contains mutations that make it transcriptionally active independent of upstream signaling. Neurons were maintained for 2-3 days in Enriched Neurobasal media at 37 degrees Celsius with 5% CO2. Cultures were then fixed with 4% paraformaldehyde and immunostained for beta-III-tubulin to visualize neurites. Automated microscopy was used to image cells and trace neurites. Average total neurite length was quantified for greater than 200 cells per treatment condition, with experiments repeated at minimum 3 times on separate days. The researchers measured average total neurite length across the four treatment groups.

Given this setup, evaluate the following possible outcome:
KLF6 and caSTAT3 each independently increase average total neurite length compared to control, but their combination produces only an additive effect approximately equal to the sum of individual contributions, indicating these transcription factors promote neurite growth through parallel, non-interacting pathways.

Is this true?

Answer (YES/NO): NO